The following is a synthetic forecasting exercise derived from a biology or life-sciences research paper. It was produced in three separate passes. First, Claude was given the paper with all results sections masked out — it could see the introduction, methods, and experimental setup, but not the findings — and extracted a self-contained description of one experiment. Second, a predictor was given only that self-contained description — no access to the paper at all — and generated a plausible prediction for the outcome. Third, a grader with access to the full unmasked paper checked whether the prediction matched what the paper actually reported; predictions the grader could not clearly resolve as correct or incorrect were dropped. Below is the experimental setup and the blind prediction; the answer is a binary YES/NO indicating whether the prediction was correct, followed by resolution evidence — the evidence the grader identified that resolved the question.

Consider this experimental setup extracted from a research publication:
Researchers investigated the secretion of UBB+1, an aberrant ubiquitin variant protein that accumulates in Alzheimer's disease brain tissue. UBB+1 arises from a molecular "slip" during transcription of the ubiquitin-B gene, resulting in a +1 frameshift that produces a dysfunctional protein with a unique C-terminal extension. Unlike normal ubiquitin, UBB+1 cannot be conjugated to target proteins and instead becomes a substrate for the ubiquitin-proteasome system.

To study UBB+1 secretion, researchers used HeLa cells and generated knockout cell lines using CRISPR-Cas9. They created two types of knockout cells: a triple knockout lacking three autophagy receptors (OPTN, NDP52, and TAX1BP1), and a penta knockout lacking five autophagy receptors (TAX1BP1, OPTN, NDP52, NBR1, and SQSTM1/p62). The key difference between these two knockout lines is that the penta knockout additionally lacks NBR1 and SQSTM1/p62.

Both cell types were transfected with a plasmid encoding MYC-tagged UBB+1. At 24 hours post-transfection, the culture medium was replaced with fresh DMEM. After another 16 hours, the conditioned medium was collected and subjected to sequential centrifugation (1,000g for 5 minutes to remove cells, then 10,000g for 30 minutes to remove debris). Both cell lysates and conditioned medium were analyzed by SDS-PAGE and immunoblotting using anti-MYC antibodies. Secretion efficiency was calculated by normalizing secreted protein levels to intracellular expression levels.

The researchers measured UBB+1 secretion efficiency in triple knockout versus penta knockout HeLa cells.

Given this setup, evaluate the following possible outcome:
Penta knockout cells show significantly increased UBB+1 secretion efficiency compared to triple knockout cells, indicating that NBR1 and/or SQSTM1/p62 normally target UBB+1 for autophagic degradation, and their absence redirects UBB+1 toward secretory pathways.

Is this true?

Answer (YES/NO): NO